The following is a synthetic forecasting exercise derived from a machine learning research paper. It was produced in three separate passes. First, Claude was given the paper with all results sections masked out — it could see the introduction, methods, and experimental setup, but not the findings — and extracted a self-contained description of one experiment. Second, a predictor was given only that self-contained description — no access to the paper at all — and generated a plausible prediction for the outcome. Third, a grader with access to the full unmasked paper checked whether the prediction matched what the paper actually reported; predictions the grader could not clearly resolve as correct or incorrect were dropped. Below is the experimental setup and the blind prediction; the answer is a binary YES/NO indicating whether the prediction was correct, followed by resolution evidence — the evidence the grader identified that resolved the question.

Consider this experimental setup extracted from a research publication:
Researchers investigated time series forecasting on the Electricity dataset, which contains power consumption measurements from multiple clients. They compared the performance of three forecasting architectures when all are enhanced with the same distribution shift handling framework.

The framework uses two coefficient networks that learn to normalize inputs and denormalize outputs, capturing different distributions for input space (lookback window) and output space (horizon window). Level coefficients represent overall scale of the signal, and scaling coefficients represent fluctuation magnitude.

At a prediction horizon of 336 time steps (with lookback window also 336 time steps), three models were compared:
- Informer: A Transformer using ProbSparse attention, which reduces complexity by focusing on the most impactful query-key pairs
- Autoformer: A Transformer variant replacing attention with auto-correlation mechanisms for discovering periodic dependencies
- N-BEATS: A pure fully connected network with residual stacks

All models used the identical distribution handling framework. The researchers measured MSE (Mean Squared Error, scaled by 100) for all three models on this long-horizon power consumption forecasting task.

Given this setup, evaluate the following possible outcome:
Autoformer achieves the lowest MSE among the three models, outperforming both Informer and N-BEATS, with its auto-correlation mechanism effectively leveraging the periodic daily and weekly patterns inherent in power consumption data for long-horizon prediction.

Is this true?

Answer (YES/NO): YES